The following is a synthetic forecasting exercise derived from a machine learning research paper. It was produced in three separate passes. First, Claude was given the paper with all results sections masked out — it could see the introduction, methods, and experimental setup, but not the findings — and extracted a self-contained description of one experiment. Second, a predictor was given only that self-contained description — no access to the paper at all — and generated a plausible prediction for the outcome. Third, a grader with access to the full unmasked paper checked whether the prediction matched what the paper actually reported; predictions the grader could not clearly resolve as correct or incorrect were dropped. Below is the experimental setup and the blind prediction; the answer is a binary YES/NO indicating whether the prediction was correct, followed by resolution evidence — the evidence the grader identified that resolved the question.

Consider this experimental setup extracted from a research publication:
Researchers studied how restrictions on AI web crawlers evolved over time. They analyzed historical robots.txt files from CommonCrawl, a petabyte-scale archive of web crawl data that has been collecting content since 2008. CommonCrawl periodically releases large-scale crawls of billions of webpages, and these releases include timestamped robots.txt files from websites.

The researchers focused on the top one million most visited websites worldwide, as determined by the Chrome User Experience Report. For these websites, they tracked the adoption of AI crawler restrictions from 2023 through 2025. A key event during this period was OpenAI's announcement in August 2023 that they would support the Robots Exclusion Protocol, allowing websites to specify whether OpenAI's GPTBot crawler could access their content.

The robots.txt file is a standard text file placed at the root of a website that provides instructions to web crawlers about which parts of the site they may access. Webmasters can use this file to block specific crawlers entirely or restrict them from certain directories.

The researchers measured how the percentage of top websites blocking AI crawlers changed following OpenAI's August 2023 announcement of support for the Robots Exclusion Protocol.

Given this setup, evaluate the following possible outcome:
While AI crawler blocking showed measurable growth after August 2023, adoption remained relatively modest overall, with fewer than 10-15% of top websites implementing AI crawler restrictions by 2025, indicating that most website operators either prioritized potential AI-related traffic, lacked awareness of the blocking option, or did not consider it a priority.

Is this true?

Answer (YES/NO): NO